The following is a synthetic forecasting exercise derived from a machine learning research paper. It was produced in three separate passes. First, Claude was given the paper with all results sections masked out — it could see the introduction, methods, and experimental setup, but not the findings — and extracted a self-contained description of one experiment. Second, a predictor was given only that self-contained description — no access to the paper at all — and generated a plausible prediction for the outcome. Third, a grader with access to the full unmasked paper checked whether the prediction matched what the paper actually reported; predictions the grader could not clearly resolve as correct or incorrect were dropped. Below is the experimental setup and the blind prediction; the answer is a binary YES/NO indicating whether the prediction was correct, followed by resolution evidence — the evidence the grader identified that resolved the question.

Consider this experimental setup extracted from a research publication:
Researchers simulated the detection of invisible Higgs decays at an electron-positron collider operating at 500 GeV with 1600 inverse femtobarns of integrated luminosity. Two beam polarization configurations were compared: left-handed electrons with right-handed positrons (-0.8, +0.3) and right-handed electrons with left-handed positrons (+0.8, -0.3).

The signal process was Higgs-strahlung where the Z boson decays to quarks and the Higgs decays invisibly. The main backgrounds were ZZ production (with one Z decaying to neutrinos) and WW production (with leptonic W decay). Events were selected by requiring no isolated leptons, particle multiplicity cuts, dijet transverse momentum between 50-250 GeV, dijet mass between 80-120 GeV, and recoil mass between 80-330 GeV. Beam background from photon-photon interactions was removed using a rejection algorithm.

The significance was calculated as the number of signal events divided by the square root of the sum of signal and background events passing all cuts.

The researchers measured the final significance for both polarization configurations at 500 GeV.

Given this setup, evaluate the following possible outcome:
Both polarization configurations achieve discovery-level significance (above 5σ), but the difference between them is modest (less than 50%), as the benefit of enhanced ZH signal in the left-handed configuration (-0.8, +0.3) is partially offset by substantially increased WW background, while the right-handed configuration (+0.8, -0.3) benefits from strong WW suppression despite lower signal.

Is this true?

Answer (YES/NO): YES